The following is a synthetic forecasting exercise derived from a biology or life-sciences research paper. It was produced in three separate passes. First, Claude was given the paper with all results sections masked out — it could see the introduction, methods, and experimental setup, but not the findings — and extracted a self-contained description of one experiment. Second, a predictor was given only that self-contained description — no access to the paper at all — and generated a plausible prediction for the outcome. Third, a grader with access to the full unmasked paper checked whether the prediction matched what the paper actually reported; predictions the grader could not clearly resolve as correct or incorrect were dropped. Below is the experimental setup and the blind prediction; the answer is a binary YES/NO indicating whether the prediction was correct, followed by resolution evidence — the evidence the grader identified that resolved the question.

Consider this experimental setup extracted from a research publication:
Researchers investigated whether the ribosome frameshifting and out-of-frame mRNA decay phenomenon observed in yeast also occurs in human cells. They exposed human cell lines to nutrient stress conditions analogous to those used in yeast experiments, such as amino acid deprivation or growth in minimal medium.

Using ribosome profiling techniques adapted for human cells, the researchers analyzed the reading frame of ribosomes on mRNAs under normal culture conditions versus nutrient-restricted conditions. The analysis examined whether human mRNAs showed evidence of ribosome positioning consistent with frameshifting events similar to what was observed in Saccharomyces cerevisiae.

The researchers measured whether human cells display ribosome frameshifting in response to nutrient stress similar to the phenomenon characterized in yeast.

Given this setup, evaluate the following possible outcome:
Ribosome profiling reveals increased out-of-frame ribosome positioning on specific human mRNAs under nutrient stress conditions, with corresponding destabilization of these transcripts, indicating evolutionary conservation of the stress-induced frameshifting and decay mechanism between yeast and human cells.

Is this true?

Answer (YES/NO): NO